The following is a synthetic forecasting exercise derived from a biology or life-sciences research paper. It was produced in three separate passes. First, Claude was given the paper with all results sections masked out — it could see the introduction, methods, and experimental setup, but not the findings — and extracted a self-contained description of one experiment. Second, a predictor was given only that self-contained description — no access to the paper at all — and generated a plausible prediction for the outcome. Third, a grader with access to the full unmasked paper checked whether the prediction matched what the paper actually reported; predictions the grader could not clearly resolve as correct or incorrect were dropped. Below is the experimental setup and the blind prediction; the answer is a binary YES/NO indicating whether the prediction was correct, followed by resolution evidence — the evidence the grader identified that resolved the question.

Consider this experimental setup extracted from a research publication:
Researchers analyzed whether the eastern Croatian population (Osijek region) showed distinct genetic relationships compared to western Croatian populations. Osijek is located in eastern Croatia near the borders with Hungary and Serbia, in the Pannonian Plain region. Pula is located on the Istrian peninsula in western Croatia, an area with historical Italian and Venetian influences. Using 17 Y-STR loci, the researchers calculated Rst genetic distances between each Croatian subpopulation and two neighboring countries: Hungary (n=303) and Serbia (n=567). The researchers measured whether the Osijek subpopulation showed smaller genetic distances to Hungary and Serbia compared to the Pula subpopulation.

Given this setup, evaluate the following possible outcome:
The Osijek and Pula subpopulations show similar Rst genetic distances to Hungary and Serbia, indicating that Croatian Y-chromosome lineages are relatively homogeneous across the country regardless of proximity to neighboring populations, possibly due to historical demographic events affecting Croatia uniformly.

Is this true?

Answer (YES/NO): NO